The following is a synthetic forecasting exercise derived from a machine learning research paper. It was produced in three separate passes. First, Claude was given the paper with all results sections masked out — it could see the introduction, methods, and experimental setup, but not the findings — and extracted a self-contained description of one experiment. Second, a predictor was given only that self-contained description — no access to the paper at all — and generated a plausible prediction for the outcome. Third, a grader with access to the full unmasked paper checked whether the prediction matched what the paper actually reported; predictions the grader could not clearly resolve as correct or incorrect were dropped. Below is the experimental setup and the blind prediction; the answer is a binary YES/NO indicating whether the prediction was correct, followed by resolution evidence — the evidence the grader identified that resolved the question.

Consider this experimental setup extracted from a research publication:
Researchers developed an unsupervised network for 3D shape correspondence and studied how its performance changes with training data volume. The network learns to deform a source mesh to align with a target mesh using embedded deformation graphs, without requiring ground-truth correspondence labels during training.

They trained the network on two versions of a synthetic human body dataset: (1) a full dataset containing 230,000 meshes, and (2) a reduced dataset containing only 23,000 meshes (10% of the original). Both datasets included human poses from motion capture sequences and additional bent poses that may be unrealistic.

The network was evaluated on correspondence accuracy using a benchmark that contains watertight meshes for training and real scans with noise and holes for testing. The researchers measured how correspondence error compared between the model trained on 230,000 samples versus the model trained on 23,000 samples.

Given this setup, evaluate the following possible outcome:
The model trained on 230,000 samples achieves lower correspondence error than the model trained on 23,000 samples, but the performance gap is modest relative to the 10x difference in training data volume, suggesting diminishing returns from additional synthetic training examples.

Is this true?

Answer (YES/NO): YES